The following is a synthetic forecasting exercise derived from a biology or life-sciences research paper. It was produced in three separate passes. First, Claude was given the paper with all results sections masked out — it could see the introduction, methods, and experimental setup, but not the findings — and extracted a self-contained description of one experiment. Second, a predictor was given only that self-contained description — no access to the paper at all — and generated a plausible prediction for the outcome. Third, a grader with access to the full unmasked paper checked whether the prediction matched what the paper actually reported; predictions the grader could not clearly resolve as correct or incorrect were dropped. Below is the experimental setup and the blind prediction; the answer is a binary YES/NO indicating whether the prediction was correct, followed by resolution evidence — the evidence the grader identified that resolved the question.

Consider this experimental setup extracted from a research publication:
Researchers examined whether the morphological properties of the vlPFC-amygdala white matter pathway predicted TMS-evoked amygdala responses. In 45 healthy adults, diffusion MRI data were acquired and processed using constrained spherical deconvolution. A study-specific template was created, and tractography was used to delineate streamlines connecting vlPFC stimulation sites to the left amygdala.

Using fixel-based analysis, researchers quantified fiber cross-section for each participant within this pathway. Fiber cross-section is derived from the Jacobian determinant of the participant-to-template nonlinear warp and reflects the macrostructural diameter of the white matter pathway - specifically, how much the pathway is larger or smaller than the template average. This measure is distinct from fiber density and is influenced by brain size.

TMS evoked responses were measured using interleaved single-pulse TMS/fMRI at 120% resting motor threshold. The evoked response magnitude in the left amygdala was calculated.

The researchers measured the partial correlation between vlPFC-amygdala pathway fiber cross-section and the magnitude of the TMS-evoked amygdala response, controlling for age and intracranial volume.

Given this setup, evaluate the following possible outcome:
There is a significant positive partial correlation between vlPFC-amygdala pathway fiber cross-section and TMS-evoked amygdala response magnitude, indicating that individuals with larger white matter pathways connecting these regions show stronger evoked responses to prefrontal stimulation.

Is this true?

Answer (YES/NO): NO